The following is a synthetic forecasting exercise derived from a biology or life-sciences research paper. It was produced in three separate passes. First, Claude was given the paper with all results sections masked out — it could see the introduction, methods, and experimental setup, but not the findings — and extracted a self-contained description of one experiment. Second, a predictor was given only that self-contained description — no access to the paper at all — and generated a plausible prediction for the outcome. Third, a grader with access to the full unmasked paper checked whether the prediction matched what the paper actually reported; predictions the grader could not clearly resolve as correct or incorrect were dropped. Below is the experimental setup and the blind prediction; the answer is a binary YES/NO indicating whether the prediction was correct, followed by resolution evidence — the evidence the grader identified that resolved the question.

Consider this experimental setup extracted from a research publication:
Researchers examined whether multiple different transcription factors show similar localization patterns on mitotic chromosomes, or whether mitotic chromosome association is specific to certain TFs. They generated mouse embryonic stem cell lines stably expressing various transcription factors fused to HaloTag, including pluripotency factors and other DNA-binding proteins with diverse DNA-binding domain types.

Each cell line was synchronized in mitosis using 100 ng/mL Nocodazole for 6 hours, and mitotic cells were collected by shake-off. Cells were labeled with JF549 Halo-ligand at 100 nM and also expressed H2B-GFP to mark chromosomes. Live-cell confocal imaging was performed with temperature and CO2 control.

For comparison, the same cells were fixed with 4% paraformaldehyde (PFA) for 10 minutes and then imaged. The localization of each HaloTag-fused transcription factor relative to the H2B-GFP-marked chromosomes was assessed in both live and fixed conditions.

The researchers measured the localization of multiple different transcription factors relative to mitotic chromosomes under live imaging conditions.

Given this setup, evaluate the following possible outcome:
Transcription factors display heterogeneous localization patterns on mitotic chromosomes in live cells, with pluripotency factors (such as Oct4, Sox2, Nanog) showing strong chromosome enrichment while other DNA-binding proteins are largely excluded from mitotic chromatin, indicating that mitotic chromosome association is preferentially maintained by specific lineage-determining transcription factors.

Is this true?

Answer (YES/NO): NO